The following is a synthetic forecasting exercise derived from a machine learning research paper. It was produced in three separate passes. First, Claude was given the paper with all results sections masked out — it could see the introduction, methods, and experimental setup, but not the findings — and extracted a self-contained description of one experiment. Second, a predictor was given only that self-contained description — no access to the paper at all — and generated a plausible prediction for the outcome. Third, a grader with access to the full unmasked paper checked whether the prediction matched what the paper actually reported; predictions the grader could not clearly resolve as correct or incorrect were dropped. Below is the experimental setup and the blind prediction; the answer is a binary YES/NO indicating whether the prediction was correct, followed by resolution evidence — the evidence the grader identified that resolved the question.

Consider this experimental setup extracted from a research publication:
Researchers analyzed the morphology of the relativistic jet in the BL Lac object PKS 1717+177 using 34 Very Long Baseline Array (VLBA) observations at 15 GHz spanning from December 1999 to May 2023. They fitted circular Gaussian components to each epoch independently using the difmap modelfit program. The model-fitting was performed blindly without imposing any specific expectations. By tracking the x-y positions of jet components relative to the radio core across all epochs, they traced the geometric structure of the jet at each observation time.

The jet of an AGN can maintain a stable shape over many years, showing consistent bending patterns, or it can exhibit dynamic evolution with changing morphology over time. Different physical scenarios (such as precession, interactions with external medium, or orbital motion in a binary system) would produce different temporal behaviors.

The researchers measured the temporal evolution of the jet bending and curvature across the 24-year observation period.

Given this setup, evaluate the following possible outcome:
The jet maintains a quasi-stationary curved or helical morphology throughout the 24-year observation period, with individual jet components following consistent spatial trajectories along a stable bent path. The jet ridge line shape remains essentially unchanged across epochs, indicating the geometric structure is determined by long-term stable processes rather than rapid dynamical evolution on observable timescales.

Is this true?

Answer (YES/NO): NO